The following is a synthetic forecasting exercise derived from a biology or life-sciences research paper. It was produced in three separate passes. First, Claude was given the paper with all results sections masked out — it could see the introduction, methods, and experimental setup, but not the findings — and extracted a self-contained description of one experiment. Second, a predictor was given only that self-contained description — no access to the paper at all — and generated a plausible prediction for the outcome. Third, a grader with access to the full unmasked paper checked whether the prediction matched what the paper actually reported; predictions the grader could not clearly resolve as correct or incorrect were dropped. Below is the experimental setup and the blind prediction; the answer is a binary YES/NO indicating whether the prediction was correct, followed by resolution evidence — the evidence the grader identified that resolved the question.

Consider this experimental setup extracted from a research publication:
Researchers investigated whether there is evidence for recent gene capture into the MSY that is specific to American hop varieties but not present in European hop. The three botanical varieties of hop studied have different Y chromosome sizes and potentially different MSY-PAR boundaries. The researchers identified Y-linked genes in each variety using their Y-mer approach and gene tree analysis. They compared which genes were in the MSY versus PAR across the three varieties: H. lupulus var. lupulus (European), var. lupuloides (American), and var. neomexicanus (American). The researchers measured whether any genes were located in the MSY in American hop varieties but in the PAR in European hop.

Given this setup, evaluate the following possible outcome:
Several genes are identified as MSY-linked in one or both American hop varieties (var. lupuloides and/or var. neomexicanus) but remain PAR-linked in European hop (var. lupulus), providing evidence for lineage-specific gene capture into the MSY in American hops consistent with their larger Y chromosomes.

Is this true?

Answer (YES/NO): YES